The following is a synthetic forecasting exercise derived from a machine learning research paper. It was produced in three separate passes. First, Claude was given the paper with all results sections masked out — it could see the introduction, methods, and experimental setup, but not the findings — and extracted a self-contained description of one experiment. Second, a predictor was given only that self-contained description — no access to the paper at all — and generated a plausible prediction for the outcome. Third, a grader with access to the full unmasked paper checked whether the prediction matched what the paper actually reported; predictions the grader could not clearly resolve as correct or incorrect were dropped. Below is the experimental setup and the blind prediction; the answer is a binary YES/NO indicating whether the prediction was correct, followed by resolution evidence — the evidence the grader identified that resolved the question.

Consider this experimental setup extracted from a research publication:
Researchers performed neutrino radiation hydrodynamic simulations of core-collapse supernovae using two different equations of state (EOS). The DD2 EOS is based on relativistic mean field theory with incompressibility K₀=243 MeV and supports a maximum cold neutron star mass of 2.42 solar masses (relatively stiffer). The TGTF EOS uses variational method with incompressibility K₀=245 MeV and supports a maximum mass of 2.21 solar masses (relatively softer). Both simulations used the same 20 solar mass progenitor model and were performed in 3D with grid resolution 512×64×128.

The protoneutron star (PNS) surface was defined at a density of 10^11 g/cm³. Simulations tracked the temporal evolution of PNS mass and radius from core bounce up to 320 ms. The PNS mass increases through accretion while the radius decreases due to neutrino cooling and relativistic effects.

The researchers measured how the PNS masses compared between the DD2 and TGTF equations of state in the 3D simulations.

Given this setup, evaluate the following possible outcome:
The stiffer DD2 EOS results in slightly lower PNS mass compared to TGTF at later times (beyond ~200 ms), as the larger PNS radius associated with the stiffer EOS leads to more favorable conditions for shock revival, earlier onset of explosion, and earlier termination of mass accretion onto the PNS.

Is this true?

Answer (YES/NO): NO